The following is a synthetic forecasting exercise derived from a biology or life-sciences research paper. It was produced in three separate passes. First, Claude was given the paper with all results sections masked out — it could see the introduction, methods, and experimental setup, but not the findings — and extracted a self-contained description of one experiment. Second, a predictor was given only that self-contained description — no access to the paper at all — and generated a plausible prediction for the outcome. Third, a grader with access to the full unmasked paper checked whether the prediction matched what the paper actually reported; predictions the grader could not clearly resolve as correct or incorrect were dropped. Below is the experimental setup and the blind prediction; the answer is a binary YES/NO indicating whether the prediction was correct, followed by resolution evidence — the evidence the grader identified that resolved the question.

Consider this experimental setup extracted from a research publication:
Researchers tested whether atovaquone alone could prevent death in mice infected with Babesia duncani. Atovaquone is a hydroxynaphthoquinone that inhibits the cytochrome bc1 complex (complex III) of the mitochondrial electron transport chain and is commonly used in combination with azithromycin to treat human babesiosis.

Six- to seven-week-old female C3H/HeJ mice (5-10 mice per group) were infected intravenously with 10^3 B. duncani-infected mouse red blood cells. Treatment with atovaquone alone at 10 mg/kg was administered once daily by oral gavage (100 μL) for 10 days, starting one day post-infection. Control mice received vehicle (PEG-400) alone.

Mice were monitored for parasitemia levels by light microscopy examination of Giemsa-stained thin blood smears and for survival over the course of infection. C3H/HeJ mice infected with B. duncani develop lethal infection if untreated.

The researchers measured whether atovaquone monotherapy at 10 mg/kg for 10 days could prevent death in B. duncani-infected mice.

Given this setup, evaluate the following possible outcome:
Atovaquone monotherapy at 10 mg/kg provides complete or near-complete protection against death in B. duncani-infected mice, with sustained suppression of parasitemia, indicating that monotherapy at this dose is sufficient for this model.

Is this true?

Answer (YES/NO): NO